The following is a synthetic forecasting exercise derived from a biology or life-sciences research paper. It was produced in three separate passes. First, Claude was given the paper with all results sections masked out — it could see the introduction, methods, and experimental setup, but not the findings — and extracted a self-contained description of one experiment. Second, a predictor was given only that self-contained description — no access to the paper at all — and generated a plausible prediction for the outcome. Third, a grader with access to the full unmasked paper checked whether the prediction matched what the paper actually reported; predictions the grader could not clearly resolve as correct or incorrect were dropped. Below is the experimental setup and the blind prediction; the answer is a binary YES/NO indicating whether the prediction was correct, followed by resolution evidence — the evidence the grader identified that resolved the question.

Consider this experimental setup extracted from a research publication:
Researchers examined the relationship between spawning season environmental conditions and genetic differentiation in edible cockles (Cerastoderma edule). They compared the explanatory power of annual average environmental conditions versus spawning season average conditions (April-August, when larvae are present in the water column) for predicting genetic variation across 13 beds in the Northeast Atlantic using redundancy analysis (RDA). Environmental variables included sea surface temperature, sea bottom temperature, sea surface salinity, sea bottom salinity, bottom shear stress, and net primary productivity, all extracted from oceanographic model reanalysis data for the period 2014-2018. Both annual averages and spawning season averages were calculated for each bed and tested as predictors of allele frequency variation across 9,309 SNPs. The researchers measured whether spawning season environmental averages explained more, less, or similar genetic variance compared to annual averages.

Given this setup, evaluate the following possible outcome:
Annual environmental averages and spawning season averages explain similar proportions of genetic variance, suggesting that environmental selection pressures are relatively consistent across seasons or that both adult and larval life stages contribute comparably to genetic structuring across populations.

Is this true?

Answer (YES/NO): YES